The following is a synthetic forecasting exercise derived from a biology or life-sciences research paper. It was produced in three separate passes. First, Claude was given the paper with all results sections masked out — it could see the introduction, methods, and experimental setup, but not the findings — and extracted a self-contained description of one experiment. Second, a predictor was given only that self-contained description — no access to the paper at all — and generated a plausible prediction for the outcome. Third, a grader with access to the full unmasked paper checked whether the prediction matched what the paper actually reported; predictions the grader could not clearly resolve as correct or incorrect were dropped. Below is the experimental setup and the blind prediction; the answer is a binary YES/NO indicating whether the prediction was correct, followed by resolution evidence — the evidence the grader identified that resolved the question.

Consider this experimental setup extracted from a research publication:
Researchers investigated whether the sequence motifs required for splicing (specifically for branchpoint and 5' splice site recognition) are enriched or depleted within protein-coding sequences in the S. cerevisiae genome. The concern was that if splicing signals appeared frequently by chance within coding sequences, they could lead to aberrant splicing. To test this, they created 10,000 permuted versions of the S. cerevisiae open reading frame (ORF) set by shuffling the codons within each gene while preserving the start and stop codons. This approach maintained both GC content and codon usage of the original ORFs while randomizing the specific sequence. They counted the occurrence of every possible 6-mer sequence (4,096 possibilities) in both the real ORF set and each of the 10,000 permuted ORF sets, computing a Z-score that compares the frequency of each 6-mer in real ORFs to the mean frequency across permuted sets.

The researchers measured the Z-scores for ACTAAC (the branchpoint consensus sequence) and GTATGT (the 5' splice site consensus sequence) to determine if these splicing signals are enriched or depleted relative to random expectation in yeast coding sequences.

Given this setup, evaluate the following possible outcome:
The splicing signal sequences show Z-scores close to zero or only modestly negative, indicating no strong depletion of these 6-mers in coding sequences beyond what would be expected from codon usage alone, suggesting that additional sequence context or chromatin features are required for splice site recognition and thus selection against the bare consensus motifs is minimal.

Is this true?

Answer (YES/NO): NO